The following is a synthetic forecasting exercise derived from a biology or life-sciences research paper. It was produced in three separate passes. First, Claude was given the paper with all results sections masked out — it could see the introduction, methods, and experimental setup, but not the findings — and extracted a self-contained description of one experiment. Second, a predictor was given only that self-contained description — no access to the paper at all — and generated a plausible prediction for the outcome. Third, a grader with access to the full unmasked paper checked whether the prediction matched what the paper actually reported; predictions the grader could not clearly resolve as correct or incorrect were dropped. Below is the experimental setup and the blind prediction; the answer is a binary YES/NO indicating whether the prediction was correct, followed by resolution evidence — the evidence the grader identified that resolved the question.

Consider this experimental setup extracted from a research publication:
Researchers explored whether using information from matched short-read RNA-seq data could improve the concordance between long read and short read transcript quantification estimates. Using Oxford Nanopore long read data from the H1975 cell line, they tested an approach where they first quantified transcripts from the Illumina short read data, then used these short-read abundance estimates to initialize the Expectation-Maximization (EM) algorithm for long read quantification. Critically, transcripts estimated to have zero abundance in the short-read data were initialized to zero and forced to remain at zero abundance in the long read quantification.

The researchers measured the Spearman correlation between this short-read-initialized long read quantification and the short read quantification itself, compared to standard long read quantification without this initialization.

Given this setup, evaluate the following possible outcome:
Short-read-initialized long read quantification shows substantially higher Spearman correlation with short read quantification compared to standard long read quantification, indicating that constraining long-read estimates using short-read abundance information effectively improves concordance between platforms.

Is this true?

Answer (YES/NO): YES